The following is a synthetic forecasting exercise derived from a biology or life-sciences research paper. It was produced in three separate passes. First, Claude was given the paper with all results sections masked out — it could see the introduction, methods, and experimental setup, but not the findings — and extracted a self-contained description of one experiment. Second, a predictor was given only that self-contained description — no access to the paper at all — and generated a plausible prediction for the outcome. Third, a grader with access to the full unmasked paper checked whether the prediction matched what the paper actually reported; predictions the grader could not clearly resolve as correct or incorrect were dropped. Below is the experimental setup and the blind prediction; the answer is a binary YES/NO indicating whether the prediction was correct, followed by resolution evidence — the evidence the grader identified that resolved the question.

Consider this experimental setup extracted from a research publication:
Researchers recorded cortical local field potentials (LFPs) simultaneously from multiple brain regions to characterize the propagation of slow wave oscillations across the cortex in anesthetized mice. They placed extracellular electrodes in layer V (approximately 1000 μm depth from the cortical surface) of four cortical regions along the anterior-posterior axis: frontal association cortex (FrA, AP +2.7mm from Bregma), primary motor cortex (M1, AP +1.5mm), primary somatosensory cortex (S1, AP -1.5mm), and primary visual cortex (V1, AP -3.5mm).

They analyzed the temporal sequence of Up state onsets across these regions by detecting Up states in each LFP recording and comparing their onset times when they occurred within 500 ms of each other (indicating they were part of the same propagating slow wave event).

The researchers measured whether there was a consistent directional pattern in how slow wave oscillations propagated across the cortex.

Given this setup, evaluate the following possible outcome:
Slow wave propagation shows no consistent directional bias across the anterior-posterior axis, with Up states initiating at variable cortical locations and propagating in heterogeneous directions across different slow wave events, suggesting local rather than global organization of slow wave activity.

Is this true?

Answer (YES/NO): NO